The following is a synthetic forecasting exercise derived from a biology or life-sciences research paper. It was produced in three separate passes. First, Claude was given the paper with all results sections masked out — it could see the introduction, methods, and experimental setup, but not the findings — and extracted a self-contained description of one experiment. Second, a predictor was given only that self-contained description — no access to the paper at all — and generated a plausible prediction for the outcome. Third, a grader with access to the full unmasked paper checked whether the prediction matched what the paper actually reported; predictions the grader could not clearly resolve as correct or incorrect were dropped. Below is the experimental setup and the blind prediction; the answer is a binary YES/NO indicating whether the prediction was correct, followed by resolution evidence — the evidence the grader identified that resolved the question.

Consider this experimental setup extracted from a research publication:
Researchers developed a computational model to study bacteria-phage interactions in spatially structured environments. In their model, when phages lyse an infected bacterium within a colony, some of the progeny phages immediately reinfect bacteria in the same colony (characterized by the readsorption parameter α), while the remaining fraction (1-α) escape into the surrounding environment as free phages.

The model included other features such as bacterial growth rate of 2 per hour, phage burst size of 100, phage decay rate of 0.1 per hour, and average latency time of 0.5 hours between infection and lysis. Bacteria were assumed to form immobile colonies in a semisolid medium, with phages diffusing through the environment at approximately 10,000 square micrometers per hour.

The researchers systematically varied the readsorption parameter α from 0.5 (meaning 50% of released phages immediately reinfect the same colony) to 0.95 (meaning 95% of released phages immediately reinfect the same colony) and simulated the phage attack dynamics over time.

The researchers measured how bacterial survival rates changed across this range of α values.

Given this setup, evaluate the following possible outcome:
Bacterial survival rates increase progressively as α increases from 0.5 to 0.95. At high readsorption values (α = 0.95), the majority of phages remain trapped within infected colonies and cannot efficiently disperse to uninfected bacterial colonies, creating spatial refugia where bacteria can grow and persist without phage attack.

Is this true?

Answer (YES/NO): NO